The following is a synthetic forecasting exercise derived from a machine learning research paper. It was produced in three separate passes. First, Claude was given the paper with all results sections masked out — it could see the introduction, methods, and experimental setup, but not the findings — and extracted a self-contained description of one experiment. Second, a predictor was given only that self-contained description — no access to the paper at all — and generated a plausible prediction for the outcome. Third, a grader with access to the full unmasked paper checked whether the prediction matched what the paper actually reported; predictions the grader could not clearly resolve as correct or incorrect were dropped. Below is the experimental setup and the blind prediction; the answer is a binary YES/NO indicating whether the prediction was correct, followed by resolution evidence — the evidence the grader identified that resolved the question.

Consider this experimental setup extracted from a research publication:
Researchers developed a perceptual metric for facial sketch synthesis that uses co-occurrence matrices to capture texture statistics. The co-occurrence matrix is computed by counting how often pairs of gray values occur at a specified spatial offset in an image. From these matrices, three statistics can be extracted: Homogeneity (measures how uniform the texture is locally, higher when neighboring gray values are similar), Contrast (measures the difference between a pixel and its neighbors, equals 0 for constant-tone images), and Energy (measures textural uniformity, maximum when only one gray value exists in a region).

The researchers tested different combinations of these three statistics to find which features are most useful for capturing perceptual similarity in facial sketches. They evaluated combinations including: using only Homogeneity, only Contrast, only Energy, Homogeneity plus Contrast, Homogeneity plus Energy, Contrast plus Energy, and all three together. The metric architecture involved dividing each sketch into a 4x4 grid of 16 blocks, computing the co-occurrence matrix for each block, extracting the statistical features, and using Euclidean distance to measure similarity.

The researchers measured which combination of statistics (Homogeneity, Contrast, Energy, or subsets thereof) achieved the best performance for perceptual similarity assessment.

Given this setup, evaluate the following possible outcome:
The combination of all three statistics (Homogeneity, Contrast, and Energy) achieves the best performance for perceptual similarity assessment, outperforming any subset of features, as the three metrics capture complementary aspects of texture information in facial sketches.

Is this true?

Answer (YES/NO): NO